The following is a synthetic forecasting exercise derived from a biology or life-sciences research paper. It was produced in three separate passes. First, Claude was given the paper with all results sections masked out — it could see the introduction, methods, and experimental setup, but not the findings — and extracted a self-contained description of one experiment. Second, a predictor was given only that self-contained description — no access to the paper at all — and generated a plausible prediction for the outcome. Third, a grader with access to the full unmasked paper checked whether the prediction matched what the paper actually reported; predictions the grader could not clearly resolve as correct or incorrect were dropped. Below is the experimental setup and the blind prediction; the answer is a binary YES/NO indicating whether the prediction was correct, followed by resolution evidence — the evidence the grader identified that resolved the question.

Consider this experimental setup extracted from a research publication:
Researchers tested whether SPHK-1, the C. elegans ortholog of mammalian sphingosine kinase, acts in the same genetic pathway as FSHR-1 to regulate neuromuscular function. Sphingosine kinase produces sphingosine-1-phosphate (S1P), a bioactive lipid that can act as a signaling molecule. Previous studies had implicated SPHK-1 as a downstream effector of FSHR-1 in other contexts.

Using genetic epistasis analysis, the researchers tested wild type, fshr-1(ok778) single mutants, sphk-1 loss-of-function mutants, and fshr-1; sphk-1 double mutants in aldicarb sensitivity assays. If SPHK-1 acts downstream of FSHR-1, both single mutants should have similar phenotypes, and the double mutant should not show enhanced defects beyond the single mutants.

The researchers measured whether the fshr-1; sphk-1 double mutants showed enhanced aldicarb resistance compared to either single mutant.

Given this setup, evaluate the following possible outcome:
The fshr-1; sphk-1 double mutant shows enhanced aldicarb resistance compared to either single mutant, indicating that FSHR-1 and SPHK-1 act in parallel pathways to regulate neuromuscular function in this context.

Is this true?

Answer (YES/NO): NO